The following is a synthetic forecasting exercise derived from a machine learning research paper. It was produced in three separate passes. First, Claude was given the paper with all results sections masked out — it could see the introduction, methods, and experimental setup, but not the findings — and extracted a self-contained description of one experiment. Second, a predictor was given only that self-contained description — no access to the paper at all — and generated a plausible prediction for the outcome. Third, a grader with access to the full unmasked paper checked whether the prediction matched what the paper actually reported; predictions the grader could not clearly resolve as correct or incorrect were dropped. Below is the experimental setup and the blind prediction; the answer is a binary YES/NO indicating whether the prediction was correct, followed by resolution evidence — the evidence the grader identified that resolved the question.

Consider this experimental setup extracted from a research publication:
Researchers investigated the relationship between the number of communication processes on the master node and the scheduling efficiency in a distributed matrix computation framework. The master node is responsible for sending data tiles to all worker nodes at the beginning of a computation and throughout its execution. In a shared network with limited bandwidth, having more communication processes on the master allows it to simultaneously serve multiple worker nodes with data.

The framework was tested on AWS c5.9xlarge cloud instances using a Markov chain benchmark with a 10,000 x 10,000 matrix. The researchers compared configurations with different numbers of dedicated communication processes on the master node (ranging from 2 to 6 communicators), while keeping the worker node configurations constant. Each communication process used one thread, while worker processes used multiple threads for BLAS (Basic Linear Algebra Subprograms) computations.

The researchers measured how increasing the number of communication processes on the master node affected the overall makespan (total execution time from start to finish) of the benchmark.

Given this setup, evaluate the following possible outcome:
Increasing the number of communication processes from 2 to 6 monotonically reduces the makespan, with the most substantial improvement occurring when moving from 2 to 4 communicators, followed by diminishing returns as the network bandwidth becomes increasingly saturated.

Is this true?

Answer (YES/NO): NO